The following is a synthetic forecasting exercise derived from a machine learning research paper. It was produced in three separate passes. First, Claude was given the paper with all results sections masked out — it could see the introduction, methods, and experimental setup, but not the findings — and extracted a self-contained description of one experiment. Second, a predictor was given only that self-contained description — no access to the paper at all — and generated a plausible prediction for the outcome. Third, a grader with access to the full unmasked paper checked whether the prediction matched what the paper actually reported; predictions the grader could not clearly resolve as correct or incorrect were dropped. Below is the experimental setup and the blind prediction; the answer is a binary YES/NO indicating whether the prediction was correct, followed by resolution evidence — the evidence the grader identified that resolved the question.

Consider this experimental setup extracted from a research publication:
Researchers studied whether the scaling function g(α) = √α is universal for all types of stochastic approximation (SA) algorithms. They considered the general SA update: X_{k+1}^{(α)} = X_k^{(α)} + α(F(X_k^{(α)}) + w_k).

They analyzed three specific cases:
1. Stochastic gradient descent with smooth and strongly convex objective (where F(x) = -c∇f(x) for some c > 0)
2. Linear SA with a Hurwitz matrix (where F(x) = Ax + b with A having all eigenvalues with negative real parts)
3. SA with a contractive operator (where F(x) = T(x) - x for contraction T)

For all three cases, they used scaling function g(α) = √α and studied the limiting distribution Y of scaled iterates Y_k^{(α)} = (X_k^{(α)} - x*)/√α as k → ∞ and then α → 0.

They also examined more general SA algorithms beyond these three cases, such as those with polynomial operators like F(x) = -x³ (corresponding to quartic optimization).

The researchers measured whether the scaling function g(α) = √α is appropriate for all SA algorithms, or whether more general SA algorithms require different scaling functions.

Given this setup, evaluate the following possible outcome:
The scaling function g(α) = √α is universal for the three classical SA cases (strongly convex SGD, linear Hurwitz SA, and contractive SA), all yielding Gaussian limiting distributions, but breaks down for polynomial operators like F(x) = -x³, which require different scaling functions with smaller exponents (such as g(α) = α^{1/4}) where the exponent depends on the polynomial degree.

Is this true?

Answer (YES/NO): YES